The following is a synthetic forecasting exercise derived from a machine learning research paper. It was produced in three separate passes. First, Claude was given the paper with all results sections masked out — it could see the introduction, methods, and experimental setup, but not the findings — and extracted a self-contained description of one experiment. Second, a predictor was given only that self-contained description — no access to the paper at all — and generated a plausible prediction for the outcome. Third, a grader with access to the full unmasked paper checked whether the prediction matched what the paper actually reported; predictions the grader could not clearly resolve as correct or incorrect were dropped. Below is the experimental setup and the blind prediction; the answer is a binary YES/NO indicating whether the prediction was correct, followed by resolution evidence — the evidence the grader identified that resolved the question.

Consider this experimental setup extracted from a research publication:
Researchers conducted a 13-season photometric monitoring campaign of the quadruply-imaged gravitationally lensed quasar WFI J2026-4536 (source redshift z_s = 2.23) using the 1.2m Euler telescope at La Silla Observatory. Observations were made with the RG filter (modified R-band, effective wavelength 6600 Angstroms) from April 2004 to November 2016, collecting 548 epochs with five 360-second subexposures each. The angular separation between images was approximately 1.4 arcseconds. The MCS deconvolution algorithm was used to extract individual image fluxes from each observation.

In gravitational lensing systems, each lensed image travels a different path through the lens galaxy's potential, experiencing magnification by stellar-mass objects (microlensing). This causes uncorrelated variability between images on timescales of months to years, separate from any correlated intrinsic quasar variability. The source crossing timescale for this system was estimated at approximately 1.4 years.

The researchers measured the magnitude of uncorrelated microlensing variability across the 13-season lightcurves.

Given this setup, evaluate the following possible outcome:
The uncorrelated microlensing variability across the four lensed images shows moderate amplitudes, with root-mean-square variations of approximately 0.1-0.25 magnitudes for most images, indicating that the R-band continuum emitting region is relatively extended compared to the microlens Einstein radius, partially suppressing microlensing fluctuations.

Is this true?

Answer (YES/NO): NO